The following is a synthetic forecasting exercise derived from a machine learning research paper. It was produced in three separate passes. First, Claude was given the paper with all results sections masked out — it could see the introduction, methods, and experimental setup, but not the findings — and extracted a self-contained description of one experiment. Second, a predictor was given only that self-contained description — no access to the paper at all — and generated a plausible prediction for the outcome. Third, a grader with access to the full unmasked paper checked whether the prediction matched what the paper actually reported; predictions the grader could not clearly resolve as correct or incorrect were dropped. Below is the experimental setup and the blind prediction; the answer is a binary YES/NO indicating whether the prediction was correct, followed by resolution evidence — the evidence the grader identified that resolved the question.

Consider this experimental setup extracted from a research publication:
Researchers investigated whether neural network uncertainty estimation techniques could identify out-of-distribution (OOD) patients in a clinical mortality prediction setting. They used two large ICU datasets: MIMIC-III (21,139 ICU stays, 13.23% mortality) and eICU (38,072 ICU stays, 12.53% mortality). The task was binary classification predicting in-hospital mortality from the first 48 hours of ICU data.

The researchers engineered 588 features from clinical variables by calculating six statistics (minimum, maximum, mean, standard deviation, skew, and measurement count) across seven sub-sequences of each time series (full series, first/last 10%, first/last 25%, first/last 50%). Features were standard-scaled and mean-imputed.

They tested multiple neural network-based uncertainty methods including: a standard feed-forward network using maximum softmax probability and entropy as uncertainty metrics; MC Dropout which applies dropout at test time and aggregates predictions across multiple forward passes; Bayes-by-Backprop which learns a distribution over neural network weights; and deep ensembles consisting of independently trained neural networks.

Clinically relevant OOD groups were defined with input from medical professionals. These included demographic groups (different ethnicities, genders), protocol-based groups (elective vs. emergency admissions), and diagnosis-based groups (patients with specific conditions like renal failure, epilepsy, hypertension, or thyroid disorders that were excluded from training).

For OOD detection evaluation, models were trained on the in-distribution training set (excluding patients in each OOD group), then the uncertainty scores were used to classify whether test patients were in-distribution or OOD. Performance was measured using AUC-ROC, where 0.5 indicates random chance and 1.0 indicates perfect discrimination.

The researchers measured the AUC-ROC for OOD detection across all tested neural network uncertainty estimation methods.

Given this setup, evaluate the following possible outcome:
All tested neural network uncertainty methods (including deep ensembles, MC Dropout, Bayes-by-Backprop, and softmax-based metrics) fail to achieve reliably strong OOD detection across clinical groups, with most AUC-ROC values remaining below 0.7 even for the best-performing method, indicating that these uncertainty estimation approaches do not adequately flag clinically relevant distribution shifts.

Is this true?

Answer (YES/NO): YES